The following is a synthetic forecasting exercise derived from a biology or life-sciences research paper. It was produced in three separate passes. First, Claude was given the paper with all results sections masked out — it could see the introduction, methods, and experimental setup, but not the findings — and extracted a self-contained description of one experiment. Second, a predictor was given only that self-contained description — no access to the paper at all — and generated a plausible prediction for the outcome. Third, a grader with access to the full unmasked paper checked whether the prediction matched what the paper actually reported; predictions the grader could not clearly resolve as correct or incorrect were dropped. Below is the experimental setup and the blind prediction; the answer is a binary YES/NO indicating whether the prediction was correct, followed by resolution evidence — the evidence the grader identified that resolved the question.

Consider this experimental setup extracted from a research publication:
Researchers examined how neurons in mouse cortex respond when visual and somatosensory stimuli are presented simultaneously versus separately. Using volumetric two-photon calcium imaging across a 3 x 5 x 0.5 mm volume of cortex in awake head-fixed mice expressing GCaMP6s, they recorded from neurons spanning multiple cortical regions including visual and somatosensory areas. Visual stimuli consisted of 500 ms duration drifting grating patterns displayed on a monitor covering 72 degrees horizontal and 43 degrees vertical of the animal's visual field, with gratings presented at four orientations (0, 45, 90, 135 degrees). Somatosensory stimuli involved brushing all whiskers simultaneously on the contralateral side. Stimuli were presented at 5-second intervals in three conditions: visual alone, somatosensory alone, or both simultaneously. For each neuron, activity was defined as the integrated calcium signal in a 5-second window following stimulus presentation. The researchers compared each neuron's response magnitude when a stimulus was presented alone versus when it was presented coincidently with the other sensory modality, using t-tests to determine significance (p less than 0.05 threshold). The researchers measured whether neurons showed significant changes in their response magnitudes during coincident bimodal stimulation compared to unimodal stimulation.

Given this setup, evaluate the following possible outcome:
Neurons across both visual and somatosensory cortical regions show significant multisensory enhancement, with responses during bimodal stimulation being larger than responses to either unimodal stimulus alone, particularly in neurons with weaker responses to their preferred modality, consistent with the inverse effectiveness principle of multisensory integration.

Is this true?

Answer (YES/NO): NO